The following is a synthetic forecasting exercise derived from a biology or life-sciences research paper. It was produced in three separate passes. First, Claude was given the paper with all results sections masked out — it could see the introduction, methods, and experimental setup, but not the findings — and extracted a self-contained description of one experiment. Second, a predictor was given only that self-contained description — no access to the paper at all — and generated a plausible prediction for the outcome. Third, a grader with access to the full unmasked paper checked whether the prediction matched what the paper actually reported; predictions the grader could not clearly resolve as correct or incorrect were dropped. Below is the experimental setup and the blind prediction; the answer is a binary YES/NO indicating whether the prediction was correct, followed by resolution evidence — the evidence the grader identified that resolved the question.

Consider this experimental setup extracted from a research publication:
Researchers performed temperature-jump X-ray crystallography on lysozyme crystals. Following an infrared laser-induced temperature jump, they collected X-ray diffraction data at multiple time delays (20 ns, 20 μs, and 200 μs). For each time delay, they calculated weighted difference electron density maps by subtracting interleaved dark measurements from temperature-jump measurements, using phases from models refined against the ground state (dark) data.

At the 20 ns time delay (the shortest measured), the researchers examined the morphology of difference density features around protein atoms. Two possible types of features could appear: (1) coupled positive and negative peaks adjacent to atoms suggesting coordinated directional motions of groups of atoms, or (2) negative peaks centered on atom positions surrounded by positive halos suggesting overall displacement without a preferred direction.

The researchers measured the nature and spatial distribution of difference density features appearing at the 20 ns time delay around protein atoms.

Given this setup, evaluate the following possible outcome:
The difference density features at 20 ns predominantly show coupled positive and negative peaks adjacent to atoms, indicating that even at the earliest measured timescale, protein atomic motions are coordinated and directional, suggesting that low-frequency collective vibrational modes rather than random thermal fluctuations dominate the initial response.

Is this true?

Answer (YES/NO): NO